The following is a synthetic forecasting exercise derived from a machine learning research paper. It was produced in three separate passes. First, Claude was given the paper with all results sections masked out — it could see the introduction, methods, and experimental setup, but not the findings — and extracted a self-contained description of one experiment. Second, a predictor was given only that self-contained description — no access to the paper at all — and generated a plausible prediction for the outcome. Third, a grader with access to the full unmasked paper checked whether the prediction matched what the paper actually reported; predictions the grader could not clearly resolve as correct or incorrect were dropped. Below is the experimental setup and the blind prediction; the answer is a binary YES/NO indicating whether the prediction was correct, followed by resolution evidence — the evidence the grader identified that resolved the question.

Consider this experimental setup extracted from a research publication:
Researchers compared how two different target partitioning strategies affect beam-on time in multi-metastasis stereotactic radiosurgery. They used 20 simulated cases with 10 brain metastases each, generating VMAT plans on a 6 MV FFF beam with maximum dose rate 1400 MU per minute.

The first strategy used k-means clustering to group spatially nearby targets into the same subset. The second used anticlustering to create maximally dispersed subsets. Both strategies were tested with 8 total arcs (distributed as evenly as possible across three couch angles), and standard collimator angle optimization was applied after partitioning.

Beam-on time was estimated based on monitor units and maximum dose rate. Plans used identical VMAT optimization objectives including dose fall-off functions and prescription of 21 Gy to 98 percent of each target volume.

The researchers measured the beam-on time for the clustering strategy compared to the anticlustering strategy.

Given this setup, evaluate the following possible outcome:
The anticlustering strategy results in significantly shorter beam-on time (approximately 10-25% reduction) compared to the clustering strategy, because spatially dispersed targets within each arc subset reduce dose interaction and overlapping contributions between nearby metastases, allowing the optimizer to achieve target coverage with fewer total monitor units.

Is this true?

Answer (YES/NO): NO